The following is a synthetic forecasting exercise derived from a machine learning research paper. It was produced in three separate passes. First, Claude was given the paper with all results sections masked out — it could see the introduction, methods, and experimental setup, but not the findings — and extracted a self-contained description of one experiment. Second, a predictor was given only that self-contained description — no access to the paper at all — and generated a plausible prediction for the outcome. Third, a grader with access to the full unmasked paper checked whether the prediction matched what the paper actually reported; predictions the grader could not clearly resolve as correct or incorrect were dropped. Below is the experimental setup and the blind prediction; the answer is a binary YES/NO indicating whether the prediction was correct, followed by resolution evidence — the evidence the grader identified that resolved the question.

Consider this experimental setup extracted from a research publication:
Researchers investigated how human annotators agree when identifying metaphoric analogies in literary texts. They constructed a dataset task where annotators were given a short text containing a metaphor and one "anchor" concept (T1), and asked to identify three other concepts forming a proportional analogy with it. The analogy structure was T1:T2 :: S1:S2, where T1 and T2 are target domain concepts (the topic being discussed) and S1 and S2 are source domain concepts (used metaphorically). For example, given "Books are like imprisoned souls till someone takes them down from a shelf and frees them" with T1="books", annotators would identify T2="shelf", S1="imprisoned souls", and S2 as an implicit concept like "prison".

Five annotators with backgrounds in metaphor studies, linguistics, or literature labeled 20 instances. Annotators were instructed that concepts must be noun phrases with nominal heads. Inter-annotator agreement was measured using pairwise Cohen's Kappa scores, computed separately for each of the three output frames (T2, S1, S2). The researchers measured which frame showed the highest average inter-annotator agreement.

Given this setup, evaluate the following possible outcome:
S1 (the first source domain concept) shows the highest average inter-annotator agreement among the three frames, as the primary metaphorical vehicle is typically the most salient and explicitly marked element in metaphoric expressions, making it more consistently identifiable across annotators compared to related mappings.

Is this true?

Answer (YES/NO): YES